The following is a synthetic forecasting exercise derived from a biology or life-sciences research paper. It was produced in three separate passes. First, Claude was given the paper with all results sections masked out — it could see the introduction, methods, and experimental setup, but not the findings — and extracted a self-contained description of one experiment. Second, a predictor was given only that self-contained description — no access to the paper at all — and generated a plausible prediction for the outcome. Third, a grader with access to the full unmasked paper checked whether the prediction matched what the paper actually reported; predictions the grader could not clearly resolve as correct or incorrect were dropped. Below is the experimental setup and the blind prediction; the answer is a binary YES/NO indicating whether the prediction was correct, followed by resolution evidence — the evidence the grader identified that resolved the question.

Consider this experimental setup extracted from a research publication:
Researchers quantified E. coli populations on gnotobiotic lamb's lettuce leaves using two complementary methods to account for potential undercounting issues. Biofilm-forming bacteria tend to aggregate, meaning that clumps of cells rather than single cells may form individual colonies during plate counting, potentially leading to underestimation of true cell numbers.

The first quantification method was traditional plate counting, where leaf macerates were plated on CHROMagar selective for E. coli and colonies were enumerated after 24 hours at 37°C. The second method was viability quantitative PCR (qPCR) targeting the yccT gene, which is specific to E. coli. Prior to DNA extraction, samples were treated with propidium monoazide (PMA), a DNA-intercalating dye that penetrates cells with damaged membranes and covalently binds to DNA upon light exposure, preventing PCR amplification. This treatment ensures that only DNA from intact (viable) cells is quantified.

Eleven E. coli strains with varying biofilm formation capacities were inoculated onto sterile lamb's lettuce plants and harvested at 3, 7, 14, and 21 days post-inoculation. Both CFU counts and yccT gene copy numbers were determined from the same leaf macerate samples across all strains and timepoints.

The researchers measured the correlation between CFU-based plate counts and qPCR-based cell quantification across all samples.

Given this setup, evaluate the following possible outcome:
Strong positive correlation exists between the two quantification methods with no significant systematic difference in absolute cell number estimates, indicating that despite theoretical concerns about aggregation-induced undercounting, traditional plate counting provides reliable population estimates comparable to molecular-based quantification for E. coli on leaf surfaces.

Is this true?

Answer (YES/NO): NO